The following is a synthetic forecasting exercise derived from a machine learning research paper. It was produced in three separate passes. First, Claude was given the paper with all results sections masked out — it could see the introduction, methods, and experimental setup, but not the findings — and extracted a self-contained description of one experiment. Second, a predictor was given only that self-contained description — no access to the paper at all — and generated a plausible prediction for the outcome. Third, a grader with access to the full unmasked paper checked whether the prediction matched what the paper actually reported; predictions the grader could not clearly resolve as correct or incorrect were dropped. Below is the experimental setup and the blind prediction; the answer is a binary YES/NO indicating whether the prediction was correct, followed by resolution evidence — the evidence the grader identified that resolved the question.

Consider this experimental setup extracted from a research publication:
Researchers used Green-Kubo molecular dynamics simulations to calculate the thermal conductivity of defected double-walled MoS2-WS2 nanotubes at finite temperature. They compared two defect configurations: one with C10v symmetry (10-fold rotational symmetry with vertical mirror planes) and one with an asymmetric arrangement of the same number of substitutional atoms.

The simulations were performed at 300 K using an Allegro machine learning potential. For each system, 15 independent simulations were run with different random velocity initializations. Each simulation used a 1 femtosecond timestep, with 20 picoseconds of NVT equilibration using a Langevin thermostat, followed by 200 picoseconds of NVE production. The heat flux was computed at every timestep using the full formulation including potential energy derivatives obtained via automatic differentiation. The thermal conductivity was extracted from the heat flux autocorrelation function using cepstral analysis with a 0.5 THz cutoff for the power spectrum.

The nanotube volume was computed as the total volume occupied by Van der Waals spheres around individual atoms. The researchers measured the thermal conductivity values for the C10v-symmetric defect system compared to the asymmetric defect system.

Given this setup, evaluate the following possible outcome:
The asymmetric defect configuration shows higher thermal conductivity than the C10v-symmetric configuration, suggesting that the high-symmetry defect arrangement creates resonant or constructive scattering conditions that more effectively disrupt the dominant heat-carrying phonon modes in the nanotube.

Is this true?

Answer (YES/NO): YES